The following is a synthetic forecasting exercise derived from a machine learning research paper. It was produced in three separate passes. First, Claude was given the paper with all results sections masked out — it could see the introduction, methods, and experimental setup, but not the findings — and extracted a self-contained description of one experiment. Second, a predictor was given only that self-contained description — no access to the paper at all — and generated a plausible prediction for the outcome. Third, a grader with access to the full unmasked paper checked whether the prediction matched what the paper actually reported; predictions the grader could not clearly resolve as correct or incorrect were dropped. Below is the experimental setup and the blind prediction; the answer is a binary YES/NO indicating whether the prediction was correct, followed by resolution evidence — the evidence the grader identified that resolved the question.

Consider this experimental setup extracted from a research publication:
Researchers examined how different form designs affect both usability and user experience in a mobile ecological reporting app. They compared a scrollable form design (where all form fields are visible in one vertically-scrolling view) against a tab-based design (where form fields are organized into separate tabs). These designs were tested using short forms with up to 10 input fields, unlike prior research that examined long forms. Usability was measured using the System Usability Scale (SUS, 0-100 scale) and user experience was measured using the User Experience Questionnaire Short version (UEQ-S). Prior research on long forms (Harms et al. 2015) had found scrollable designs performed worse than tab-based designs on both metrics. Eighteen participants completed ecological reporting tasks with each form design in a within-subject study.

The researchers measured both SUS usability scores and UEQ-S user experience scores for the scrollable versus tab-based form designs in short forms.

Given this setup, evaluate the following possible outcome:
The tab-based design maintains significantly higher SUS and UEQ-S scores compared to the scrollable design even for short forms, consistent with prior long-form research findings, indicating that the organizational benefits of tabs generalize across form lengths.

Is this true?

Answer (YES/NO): NO